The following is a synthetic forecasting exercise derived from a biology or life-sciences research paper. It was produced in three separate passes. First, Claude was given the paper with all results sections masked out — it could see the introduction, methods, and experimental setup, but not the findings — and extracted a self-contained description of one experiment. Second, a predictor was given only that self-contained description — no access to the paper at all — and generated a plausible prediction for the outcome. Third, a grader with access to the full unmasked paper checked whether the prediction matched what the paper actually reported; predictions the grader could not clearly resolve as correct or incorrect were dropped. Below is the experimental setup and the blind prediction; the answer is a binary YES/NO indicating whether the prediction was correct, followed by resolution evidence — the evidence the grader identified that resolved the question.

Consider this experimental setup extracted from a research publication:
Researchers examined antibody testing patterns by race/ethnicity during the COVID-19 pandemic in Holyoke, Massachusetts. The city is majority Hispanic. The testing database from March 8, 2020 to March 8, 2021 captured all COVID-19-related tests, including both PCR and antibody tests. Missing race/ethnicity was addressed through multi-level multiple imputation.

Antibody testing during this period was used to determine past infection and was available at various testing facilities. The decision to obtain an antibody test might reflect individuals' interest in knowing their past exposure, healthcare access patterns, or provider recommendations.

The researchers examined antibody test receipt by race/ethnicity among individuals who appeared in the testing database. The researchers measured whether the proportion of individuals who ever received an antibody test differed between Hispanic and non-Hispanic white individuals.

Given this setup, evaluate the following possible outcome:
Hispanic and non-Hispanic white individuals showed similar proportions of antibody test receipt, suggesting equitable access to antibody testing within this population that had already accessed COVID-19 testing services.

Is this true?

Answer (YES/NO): NO